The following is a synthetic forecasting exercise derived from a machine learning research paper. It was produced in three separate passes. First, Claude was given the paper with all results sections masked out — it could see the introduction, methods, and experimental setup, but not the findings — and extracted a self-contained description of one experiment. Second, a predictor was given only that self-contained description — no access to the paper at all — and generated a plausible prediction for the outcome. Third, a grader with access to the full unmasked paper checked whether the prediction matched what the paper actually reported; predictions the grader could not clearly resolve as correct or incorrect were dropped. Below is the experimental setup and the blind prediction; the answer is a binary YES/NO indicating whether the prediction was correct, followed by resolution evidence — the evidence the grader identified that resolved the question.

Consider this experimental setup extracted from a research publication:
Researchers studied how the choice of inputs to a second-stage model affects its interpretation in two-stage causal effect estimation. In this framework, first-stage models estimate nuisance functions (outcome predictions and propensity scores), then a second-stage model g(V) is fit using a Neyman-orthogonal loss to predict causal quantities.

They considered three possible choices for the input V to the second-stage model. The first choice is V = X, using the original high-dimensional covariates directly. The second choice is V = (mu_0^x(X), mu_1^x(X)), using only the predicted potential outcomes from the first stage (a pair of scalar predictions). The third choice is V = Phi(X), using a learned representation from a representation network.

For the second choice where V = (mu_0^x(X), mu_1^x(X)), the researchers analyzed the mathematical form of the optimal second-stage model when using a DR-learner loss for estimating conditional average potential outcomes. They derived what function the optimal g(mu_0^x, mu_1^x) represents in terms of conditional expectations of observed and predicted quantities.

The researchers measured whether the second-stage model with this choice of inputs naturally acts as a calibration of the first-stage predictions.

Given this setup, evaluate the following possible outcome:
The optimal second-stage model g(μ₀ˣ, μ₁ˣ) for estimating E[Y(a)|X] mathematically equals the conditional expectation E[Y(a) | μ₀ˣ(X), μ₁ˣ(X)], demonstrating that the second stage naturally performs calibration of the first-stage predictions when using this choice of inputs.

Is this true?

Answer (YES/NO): NO